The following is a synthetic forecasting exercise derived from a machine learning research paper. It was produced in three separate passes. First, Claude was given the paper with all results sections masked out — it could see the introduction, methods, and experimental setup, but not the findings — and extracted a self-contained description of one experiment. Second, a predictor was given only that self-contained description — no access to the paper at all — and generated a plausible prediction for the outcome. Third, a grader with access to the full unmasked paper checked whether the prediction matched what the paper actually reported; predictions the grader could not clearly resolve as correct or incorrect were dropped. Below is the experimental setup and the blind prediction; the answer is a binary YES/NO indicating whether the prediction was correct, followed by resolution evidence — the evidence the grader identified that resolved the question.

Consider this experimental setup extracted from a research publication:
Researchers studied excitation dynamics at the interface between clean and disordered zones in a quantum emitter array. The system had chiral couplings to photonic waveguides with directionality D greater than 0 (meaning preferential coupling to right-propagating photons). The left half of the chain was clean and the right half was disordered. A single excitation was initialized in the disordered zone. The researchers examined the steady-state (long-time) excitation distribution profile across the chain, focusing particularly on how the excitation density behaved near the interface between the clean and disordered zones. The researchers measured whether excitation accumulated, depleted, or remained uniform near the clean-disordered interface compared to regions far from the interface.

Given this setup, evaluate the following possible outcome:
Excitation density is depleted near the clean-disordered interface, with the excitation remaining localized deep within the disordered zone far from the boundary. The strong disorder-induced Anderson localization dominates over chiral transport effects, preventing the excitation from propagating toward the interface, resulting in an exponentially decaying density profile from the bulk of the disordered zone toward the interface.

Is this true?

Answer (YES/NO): NO